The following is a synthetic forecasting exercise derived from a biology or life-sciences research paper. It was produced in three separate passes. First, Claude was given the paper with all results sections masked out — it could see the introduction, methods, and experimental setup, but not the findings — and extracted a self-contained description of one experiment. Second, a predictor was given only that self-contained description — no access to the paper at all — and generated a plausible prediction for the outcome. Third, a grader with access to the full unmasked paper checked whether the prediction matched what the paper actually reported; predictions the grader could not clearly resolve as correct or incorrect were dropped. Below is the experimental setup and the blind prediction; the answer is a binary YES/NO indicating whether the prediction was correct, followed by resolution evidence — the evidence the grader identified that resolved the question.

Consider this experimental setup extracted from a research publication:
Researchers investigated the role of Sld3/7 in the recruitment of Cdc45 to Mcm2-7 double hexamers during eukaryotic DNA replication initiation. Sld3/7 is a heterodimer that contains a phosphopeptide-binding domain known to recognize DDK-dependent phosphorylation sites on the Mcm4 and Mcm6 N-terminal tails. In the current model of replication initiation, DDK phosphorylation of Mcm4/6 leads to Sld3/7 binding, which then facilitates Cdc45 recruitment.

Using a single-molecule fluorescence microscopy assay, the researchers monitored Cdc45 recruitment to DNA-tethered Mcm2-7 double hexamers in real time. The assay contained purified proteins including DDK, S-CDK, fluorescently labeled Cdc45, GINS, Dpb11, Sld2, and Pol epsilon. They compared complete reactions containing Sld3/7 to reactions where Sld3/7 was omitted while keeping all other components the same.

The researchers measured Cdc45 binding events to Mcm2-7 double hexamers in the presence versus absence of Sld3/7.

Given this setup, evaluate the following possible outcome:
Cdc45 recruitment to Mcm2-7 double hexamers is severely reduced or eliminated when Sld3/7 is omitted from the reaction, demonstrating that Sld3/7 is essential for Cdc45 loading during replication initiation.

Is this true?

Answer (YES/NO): YES